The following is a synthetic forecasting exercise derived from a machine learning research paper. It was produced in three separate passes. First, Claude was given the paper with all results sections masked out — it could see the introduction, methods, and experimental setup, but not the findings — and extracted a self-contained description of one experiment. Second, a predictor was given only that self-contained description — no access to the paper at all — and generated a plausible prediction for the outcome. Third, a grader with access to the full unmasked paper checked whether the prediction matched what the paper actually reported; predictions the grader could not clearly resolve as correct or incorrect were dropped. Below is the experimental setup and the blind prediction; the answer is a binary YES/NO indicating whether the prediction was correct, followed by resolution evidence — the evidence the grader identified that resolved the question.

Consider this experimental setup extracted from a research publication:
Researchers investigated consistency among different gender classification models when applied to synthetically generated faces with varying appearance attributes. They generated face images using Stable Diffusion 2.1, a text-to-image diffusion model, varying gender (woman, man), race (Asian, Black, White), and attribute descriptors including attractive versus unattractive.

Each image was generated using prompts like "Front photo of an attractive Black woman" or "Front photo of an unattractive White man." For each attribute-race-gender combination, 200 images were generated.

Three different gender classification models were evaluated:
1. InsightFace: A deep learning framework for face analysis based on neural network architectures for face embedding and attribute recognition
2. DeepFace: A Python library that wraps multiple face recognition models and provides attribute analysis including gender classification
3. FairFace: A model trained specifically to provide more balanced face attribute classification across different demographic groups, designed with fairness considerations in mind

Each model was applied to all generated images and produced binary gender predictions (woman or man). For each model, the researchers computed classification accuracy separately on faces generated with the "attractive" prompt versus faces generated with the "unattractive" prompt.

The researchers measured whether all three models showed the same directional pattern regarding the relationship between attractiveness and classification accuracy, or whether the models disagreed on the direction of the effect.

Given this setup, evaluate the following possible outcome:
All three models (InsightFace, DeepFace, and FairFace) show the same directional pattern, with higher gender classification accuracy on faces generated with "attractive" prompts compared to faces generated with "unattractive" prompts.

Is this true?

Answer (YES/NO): NO